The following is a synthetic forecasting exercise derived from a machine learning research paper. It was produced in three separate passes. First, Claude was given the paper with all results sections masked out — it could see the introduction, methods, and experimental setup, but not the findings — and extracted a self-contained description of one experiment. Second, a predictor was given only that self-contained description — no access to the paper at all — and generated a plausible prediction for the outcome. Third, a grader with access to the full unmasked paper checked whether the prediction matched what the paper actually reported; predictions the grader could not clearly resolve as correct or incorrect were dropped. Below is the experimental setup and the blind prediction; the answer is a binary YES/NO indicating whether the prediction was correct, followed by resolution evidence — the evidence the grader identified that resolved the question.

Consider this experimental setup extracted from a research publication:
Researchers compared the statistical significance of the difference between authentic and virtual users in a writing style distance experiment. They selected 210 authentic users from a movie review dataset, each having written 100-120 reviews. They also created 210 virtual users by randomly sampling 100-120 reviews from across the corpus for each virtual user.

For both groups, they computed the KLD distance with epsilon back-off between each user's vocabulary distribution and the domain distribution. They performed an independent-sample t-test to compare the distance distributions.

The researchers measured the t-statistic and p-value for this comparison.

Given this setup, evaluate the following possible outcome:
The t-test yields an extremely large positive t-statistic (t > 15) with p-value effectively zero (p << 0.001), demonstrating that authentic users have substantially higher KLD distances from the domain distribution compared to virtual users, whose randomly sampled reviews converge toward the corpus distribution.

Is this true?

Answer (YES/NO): NO